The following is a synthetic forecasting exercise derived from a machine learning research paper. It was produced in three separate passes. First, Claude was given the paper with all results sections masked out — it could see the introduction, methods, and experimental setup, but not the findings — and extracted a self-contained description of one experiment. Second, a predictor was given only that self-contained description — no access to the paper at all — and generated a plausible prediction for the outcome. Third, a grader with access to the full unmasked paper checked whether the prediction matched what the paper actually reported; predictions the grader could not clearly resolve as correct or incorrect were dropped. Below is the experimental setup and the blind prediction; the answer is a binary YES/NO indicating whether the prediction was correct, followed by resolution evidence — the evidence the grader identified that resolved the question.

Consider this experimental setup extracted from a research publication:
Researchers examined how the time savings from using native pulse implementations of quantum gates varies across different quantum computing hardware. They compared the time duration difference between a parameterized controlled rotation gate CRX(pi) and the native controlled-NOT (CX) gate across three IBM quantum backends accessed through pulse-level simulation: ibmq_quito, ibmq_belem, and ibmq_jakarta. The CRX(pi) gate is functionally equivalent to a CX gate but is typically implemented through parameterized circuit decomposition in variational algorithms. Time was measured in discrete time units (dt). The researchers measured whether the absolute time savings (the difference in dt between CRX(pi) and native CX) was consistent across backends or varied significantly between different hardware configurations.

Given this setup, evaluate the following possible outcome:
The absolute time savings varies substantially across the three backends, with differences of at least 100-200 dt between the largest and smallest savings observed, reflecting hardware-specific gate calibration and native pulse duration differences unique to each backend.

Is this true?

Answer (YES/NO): YES